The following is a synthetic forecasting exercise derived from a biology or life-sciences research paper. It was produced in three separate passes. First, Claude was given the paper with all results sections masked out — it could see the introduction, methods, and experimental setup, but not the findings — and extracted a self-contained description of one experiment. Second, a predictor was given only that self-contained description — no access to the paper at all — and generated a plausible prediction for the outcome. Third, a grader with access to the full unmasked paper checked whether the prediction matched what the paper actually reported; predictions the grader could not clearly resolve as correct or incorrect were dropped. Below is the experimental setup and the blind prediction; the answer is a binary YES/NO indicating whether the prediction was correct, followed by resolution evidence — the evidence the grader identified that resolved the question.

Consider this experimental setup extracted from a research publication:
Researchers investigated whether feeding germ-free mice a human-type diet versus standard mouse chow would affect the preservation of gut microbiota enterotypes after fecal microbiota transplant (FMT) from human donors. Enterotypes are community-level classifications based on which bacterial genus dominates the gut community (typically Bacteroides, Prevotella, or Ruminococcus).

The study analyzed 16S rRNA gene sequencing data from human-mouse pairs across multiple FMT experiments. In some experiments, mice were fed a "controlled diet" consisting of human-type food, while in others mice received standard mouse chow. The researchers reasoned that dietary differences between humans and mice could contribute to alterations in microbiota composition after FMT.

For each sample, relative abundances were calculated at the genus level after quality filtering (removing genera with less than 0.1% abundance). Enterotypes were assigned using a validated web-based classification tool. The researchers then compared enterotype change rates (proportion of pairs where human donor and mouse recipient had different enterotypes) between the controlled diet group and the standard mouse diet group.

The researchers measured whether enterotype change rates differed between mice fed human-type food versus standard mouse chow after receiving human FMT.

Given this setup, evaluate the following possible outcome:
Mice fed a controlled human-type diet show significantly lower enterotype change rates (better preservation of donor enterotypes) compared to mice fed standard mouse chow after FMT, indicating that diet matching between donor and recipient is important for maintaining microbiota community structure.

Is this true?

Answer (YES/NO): YES